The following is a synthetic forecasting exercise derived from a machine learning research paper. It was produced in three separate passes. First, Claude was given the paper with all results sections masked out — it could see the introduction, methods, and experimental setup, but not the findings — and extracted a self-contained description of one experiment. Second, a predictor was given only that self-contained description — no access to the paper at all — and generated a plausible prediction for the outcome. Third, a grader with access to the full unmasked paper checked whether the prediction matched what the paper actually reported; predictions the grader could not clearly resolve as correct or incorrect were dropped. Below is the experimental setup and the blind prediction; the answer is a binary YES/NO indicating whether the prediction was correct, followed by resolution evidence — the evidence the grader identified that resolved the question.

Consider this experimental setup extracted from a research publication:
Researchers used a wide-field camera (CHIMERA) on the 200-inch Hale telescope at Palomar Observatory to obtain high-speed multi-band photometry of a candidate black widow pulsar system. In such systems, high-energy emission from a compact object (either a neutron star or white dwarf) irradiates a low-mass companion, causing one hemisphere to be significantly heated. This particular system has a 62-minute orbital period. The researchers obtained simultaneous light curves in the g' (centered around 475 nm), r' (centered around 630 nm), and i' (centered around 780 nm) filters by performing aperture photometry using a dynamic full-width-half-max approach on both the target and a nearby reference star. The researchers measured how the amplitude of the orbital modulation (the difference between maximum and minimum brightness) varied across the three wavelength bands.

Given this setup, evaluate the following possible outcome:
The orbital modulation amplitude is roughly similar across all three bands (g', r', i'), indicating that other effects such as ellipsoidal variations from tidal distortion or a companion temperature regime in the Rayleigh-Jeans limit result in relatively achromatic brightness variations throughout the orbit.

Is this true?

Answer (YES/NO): NO